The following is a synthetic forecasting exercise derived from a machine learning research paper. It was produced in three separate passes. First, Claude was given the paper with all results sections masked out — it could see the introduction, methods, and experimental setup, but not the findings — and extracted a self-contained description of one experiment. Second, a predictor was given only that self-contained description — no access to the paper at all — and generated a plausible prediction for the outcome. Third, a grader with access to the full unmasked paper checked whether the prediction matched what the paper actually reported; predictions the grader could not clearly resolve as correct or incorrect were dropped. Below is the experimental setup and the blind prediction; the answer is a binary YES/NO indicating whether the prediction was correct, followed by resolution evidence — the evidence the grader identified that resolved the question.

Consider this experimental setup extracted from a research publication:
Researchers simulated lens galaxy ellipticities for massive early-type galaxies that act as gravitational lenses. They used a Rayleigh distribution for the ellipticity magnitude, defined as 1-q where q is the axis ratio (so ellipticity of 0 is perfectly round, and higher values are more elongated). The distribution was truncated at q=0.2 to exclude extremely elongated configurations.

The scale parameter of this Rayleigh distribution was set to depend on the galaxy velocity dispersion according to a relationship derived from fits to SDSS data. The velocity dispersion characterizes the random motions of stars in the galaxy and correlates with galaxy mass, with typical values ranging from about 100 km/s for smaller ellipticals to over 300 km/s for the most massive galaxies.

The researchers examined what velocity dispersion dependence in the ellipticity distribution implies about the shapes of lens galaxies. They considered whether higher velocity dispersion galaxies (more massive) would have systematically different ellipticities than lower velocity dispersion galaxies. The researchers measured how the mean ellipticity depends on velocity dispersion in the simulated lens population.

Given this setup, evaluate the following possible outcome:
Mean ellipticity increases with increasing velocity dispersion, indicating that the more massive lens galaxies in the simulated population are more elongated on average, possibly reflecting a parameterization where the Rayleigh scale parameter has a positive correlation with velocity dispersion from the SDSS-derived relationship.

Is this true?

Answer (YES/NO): NO